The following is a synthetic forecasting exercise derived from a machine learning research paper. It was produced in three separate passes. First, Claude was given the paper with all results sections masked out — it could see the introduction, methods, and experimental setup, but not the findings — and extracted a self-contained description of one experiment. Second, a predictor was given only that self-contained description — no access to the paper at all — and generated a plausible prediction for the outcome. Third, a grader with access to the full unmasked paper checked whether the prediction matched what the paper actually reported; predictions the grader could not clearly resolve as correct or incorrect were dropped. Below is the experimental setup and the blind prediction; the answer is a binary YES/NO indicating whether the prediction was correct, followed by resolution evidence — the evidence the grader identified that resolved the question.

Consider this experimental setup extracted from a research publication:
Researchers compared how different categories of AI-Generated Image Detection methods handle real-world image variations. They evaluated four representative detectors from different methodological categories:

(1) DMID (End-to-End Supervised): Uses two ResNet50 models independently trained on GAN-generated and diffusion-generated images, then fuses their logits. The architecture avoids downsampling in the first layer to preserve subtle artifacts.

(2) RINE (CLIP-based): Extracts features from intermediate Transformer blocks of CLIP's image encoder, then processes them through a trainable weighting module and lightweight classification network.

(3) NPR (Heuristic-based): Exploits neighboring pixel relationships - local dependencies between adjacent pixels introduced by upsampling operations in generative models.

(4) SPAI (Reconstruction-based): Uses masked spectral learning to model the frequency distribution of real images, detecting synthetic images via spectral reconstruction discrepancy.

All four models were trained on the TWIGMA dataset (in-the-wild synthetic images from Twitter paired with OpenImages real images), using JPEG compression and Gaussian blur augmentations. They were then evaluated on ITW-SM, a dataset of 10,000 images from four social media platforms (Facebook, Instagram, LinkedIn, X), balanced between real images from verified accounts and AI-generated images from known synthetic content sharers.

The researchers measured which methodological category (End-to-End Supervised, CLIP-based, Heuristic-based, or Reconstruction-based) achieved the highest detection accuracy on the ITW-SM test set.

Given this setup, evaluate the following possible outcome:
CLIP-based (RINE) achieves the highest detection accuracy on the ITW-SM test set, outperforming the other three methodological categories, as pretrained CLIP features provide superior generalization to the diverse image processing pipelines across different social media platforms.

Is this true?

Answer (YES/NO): YES